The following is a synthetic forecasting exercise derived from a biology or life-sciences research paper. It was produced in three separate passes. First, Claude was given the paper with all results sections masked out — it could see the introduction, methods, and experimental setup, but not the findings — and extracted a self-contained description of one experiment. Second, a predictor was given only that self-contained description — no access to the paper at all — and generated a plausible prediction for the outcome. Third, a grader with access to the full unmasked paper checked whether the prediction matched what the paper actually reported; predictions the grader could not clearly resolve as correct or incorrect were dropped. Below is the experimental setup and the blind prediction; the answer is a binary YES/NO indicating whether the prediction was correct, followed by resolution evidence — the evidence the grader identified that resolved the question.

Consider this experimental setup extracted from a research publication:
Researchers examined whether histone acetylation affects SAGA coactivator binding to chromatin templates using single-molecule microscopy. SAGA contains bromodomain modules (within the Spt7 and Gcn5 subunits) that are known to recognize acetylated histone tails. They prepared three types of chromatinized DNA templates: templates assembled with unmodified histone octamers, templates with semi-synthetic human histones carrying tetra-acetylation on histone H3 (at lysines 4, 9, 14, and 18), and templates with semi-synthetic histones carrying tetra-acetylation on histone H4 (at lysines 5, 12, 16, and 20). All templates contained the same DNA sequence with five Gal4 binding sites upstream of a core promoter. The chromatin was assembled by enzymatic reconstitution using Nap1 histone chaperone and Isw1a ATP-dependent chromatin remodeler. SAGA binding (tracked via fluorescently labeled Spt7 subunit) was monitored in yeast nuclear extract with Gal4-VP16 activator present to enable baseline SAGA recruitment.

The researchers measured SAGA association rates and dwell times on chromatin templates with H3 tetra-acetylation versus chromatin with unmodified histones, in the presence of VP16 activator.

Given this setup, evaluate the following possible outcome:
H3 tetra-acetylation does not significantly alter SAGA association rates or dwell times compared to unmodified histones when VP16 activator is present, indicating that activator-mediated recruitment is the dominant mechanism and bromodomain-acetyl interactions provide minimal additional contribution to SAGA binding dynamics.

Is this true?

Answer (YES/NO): NO